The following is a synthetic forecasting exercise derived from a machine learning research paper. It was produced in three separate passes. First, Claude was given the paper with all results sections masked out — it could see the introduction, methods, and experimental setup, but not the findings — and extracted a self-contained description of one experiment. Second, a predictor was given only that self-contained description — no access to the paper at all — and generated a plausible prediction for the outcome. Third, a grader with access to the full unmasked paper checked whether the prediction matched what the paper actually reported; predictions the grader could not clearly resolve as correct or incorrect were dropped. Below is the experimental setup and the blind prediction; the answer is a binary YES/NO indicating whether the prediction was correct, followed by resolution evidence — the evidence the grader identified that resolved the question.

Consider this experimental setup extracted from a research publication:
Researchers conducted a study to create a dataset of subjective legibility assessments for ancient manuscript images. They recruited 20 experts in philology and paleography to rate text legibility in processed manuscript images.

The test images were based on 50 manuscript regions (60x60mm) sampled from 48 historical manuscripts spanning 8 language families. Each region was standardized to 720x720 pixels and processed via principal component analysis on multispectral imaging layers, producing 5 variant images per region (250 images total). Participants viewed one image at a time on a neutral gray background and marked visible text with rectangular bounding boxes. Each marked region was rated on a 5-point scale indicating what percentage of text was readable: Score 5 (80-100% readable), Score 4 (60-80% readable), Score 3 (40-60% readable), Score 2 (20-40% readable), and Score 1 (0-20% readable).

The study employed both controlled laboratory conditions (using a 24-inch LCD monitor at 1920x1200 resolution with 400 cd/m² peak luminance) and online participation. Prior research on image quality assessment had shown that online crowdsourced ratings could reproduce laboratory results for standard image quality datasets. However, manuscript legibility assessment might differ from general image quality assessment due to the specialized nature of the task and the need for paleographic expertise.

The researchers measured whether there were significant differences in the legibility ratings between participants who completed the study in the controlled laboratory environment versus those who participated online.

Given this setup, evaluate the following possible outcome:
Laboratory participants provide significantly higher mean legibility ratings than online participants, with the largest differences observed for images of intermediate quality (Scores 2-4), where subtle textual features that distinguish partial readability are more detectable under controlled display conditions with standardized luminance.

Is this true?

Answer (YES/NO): NO